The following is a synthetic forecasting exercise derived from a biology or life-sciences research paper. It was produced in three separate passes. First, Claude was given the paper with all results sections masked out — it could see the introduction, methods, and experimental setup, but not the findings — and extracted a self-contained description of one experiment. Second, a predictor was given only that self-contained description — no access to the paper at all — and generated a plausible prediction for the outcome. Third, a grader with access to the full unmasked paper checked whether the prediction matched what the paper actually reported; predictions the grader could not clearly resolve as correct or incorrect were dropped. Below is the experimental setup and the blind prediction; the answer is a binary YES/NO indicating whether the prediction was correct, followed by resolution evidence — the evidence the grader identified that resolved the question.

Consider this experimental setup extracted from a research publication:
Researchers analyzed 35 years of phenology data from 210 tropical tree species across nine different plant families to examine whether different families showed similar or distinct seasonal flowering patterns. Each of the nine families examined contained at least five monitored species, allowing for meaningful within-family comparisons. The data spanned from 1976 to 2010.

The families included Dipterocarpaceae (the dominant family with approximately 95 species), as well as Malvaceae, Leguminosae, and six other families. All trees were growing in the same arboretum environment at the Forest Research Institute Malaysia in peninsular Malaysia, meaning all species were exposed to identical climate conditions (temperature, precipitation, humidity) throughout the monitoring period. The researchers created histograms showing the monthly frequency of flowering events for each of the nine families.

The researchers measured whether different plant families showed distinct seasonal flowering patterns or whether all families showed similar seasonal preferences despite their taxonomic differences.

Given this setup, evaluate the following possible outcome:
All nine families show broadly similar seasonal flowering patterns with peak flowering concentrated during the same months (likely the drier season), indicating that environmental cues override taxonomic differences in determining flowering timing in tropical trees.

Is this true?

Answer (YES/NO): NO